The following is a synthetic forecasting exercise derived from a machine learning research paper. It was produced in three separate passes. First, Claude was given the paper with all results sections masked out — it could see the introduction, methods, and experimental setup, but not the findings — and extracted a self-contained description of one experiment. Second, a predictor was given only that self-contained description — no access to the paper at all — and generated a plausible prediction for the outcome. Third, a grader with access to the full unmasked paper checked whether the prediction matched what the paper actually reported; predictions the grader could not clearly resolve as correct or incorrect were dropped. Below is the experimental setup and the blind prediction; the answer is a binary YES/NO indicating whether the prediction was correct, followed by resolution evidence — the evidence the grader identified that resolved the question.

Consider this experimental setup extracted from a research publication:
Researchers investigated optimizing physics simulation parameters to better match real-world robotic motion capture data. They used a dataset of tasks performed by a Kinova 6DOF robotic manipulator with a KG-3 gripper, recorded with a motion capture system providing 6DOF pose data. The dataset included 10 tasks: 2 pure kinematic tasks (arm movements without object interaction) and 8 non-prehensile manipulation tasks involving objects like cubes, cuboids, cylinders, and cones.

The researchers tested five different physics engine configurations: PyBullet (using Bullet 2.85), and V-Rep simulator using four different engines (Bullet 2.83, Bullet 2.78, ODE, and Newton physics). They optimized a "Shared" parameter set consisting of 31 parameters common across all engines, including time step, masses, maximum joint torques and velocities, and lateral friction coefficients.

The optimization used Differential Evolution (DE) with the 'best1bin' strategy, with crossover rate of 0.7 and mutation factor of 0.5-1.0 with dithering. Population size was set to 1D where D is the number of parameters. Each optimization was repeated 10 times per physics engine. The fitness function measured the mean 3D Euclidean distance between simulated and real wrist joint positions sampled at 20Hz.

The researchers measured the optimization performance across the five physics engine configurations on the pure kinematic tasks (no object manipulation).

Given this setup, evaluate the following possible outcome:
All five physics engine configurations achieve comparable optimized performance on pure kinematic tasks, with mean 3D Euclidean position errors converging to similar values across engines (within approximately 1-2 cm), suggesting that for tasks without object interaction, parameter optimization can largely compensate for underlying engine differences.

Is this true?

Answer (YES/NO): NO